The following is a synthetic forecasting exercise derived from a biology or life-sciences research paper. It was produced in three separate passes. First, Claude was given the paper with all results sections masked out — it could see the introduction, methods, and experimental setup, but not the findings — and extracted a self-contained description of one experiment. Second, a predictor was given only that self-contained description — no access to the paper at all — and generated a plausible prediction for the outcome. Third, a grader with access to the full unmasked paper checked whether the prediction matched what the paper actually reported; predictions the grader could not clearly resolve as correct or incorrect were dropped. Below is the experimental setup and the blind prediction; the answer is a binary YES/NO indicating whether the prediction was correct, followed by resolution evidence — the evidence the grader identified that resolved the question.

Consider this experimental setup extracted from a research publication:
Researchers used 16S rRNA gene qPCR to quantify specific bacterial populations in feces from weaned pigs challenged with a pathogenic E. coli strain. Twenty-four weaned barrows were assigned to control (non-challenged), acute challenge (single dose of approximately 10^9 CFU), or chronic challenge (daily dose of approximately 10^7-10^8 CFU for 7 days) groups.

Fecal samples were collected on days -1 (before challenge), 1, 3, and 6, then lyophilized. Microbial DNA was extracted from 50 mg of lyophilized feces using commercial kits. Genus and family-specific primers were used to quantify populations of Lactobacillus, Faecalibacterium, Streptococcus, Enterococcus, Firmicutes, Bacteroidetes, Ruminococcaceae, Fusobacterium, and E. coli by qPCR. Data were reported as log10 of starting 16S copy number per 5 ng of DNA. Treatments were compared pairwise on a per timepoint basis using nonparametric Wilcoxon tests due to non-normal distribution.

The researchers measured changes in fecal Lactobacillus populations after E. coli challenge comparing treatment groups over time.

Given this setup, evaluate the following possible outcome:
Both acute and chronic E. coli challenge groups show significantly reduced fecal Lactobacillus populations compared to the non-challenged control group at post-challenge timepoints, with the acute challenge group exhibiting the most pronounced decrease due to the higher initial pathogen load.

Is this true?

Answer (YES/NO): NO